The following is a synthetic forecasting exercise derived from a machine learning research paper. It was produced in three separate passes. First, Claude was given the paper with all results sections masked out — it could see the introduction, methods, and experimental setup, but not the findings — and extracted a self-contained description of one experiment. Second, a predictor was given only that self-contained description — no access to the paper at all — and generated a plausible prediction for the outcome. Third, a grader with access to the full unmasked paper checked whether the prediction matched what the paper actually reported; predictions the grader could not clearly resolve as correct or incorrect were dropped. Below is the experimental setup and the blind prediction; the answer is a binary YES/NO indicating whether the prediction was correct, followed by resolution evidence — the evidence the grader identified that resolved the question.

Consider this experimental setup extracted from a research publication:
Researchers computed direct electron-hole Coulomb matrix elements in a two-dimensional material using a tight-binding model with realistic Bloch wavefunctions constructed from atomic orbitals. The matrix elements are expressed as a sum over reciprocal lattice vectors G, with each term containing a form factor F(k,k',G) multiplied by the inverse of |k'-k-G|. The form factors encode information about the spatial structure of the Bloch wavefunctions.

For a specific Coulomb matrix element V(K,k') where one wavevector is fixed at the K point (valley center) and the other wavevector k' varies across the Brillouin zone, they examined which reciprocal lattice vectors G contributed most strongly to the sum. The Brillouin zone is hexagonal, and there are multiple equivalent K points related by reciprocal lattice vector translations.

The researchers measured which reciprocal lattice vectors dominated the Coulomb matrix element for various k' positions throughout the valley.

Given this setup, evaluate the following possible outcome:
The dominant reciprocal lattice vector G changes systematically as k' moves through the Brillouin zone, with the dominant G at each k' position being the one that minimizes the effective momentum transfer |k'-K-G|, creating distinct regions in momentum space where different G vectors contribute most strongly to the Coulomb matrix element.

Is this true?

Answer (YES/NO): YES